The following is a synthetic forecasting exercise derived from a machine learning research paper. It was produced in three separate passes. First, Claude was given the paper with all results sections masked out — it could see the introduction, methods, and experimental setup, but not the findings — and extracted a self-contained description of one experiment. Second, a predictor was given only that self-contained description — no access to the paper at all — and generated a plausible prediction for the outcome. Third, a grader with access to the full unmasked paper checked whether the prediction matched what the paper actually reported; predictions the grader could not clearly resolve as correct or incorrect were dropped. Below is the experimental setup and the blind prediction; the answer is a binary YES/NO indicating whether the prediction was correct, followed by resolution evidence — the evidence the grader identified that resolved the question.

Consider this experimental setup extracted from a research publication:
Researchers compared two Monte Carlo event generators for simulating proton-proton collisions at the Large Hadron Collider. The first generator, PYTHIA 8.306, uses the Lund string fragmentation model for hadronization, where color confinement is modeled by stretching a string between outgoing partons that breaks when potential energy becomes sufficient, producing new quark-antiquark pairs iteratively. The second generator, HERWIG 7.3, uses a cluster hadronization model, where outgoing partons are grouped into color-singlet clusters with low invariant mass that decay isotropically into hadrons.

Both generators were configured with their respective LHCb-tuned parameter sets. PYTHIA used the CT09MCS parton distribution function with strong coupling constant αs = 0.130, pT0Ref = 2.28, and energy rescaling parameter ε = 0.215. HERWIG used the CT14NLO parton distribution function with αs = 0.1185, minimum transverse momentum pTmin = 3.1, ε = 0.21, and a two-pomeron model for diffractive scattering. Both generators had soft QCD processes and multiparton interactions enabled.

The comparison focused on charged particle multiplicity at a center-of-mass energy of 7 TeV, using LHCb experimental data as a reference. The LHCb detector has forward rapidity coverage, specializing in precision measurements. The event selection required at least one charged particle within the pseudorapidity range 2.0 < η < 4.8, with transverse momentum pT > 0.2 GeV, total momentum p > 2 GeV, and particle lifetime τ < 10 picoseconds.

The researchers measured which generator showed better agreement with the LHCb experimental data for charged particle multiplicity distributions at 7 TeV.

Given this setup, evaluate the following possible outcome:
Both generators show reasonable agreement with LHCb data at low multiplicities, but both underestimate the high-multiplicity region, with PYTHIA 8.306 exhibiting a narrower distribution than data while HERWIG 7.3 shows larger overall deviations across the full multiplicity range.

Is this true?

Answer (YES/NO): NO